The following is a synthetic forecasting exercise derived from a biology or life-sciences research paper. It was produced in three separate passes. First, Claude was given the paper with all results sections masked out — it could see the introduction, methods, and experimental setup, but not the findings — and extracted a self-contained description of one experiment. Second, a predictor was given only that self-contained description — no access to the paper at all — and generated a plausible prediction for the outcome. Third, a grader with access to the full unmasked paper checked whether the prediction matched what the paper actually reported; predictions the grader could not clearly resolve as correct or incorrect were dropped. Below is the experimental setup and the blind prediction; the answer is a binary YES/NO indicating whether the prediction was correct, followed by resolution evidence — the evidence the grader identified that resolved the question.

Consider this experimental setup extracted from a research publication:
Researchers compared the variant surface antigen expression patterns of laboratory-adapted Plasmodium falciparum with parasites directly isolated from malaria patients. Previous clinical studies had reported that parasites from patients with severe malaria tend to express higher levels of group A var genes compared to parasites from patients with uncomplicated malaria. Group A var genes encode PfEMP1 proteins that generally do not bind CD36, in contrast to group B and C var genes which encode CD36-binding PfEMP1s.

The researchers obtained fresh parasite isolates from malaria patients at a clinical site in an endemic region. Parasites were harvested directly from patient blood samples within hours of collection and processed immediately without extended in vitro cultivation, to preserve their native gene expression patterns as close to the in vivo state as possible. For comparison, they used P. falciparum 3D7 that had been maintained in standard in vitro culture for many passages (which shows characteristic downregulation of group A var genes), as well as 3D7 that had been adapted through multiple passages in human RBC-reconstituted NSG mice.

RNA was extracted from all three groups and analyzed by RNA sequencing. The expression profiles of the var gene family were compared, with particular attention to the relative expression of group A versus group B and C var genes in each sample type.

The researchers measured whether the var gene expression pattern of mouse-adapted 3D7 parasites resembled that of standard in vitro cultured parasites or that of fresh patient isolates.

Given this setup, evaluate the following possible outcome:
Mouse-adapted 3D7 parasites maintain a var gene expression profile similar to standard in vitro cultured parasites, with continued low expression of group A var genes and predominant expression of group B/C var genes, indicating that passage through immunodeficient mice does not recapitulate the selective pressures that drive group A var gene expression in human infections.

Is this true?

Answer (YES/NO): NO